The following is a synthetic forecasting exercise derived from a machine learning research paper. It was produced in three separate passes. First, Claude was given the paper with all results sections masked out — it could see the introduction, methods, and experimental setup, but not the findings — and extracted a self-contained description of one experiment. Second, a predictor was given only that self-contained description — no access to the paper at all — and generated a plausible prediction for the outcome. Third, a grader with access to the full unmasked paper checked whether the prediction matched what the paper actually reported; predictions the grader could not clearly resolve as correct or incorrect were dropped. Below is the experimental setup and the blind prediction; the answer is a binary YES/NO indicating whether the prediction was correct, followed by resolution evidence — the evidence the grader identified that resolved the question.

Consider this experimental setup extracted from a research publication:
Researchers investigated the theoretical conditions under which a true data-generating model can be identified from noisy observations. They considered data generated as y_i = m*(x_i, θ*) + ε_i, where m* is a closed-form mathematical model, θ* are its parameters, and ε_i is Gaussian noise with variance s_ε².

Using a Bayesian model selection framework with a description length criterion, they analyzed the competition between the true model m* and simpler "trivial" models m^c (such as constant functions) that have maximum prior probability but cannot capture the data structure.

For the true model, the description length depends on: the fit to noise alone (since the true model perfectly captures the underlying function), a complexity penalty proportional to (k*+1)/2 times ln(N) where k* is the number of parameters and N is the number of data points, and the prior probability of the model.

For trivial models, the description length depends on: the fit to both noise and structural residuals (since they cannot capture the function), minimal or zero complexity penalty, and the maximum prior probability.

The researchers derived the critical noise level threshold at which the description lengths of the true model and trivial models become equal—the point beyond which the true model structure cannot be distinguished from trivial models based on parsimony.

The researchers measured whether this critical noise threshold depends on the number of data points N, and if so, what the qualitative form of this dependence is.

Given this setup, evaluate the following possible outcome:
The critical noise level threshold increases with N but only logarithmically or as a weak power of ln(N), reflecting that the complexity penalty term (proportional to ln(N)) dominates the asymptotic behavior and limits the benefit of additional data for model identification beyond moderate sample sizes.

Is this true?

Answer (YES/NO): NO